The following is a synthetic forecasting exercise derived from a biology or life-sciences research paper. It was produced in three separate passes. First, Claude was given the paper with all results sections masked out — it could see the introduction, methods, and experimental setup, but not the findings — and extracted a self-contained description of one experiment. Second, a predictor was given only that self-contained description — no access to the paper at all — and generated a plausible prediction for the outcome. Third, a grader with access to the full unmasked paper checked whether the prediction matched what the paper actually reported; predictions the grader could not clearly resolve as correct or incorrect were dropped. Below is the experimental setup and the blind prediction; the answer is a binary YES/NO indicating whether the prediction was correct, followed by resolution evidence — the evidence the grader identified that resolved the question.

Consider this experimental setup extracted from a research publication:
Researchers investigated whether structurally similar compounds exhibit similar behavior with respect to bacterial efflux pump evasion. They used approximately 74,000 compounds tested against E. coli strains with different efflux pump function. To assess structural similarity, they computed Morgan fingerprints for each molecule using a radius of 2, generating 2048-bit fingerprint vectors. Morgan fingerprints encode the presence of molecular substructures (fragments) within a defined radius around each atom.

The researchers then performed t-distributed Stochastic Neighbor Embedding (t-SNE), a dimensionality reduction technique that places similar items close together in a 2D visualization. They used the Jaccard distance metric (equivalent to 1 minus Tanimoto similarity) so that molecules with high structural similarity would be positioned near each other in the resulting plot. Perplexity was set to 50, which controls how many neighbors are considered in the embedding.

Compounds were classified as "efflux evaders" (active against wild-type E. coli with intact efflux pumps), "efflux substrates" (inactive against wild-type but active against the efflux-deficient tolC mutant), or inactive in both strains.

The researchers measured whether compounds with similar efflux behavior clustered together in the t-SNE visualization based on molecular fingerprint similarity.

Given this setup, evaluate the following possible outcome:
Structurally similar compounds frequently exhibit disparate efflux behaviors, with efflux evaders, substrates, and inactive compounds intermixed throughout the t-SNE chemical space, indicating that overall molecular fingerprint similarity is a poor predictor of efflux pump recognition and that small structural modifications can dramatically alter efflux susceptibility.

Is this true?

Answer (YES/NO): YES